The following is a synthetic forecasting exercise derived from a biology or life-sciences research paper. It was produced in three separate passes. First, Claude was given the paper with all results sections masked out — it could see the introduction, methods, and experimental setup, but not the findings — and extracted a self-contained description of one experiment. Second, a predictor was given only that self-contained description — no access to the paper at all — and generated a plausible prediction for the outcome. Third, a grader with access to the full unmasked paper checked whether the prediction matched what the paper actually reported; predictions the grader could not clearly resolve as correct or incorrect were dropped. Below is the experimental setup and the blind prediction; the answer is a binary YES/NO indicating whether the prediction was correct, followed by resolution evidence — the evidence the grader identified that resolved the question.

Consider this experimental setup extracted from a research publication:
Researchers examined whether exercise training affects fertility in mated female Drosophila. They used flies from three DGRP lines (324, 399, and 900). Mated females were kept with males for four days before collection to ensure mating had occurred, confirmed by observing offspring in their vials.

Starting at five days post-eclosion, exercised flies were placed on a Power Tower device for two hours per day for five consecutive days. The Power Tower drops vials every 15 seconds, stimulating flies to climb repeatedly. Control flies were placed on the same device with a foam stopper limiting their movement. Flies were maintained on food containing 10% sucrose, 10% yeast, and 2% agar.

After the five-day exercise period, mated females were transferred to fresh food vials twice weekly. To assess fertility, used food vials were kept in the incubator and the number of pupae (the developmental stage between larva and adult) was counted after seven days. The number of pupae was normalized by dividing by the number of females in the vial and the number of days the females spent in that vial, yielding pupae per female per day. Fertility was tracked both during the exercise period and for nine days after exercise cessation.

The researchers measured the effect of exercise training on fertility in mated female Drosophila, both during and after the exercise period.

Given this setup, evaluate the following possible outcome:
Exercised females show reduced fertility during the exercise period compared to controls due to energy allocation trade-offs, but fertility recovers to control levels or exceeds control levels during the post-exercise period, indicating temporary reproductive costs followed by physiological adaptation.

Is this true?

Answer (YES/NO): NO